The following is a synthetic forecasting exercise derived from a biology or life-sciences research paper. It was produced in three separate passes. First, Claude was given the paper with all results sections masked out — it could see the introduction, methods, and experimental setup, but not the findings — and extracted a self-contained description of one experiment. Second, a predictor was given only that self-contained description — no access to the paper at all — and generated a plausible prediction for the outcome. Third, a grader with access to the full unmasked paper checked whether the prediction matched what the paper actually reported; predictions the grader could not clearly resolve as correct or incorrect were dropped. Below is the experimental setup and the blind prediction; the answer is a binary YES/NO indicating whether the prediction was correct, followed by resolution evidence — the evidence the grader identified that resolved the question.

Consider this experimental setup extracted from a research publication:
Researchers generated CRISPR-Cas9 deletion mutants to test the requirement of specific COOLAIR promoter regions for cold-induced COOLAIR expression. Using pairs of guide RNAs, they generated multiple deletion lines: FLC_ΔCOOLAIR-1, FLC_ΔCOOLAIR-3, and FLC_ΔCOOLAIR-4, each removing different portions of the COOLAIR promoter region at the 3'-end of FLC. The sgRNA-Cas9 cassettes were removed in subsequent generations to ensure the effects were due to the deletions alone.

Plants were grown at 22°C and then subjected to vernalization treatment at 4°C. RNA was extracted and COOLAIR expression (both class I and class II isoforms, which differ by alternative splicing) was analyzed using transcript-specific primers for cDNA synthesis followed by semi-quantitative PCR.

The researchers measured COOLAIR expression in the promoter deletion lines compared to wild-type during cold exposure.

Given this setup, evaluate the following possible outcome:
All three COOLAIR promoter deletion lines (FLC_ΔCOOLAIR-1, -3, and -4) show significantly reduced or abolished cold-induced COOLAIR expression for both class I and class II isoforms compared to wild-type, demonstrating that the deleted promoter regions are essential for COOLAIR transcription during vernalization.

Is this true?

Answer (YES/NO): NO